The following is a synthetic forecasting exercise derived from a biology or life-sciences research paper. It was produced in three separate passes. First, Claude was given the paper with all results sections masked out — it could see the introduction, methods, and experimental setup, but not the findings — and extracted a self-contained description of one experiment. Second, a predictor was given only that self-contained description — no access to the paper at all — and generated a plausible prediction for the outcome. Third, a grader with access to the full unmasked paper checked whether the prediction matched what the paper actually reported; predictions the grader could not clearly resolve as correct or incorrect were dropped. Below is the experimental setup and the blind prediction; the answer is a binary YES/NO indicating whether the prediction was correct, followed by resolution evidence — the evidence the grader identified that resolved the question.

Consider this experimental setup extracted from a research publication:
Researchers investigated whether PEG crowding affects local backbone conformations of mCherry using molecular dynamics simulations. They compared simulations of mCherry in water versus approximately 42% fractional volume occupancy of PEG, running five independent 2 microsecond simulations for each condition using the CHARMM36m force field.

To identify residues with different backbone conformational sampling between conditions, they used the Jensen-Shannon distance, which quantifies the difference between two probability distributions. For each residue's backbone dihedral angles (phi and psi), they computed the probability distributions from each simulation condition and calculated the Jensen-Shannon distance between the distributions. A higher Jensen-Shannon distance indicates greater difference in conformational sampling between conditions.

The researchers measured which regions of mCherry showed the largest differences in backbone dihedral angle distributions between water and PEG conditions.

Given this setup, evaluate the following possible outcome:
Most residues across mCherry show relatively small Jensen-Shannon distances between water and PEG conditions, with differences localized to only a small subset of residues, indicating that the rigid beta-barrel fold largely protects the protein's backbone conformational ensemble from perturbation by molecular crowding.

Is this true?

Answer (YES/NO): YES